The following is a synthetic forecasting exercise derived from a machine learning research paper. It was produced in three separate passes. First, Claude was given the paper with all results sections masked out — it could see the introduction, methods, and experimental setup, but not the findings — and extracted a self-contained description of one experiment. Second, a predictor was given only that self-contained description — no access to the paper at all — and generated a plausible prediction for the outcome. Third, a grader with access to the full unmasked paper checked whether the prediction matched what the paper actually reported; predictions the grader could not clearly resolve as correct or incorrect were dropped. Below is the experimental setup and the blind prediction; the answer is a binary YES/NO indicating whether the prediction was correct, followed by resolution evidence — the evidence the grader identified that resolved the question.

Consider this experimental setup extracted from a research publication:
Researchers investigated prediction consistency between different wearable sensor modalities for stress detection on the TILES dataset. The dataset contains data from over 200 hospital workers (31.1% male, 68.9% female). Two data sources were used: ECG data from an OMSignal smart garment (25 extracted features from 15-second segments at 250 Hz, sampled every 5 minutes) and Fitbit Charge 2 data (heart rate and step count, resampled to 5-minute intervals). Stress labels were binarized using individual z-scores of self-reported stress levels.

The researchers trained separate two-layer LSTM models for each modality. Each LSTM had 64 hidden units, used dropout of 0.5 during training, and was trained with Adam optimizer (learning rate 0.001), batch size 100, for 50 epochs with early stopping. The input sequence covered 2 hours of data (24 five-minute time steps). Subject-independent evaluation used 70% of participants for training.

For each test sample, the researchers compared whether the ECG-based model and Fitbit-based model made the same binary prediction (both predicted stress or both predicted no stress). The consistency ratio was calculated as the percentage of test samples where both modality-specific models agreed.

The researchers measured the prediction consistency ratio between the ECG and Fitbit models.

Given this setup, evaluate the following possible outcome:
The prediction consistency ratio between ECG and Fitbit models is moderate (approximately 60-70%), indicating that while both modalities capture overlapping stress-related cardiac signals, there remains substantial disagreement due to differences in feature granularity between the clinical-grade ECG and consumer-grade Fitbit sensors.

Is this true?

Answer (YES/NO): NO